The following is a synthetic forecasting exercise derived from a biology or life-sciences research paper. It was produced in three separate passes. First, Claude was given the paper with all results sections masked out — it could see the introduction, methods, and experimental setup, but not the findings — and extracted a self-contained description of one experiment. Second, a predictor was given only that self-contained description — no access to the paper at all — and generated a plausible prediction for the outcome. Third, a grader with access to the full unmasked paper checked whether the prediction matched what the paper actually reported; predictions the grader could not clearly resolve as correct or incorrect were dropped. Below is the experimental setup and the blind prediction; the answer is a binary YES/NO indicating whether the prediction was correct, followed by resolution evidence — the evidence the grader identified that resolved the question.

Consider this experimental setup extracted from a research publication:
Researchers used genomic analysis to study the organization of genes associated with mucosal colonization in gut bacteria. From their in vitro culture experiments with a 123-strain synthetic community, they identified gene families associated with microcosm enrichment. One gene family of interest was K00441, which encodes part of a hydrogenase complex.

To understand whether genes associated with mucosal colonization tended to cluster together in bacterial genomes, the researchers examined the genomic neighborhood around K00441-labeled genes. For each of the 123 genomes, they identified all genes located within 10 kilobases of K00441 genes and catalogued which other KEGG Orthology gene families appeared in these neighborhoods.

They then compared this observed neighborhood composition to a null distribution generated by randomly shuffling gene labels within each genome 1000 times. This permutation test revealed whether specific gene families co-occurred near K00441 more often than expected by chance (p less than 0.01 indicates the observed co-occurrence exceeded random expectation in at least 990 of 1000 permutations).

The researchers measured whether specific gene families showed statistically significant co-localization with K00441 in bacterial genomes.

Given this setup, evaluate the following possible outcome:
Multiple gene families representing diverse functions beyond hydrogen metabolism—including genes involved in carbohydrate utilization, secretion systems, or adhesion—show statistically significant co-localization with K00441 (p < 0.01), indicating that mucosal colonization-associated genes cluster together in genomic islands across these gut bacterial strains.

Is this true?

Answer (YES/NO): YES